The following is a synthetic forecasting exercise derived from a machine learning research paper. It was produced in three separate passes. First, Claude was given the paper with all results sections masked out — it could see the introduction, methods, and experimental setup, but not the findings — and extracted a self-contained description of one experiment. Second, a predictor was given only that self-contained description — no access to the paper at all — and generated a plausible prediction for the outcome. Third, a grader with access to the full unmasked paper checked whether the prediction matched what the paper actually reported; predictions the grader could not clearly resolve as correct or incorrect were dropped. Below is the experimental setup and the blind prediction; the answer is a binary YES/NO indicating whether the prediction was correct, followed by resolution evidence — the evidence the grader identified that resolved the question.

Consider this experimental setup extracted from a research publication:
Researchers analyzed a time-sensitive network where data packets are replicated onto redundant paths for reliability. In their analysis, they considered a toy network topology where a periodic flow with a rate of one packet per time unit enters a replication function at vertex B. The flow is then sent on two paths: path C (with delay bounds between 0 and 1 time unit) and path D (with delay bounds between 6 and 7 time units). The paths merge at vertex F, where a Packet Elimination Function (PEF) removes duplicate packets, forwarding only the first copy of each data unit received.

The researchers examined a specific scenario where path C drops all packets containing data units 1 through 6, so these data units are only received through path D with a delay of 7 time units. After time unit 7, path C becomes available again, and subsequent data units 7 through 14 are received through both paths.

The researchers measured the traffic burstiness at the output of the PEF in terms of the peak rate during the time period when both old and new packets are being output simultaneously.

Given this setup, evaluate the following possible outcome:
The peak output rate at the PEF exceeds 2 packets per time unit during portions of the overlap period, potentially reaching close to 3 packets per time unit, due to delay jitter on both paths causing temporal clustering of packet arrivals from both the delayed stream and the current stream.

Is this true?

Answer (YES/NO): NO